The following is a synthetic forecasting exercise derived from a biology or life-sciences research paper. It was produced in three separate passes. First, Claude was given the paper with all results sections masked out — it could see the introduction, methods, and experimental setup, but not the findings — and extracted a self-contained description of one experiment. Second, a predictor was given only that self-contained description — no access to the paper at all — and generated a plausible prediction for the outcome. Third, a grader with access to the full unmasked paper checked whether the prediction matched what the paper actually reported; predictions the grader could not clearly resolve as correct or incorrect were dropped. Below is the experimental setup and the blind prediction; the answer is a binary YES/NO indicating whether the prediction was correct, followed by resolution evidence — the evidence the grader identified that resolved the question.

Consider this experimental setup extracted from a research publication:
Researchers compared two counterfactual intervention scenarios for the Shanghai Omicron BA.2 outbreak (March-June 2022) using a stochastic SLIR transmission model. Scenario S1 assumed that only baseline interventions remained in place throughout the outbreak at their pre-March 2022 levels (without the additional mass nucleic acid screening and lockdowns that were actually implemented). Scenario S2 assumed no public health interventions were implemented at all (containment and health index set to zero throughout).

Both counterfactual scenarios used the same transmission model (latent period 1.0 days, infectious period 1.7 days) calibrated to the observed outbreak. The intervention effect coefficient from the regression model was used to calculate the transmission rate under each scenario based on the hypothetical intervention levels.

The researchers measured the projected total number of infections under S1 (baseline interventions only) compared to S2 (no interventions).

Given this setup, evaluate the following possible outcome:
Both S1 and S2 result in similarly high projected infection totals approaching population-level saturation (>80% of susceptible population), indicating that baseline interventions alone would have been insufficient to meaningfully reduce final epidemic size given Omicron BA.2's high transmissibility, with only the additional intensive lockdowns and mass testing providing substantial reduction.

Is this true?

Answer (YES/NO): NO